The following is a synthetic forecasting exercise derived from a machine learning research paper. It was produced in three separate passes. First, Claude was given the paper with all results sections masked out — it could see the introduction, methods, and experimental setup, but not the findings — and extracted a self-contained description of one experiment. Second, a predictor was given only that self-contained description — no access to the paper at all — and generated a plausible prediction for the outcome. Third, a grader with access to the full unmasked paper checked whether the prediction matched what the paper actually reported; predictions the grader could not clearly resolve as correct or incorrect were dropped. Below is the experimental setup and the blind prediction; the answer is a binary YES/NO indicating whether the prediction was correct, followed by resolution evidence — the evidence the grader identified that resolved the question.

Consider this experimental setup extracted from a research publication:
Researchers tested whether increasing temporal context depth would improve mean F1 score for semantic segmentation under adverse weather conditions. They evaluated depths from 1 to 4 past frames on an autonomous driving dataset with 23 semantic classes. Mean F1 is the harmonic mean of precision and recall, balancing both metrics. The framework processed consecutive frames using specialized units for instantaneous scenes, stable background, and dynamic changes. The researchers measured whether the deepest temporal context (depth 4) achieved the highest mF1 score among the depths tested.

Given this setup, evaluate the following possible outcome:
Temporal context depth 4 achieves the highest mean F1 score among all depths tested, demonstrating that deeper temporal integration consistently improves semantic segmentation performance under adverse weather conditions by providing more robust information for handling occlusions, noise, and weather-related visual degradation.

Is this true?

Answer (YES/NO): NO